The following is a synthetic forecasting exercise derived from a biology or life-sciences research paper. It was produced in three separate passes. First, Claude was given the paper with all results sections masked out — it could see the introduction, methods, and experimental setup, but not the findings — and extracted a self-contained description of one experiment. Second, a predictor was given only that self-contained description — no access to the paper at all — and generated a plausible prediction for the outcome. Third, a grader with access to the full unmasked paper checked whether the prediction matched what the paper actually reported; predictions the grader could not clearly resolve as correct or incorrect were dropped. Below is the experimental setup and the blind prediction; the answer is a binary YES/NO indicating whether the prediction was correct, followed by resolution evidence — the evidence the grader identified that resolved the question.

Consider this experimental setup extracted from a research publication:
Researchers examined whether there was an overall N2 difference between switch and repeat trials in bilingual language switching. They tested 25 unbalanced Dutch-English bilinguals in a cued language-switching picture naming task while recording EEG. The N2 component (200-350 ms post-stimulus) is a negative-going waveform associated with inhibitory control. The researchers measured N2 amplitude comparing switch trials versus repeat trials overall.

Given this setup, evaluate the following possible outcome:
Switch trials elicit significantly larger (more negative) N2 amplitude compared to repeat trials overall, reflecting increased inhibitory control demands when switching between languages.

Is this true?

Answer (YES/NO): YES